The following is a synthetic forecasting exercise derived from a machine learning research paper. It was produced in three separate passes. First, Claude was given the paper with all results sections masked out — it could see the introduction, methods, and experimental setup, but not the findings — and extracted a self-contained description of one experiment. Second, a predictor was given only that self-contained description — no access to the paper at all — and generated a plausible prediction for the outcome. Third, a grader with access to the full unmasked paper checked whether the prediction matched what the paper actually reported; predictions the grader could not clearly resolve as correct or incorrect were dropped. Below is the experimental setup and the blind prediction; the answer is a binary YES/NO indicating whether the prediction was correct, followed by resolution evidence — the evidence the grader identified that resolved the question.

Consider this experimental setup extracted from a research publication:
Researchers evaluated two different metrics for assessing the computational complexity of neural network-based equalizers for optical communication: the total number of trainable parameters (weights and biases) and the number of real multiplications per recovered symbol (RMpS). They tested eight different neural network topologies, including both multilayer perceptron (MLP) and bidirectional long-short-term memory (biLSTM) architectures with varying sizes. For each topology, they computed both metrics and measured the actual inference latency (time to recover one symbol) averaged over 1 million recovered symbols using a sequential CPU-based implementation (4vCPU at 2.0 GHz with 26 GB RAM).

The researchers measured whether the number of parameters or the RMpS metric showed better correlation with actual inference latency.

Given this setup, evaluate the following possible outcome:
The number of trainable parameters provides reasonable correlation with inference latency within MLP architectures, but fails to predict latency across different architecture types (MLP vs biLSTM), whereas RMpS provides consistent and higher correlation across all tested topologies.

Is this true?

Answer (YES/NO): YES